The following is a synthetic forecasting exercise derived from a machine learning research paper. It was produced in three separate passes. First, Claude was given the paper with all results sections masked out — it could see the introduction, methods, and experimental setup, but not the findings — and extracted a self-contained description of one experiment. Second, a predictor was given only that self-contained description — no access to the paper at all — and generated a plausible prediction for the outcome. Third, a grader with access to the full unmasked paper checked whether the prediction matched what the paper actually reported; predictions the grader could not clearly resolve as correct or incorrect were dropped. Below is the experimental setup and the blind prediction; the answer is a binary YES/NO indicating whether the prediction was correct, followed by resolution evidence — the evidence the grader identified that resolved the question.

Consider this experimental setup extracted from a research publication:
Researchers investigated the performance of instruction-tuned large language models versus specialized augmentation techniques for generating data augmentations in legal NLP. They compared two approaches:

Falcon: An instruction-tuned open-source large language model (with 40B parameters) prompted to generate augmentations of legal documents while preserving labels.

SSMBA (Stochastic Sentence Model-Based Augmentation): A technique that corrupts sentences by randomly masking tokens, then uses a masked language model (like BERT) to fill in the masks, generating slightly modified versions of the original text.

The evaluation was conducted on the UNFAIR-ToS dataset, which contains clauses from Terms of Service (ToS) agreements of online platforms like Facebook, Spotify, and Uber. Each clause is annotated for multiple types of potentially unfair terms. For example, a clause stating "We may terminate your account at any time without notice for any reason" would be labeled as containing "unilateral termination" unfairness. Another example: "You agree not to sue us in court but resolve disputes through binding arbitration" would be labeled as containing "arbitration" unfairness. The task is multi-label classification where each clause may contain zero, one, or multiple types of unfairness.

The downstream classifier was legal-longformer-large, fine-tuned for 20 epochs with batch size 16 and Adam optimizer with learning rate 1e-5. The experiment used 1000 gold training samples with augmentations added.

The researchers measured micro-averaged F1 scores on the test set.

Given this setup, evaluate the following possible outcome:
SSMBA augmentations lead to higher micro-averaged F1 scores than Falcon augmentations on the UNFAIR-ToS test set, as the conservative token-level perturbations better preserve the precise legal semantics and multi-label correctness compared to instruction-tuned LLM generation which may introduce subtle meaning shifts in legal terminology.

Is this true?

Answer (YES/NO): YES